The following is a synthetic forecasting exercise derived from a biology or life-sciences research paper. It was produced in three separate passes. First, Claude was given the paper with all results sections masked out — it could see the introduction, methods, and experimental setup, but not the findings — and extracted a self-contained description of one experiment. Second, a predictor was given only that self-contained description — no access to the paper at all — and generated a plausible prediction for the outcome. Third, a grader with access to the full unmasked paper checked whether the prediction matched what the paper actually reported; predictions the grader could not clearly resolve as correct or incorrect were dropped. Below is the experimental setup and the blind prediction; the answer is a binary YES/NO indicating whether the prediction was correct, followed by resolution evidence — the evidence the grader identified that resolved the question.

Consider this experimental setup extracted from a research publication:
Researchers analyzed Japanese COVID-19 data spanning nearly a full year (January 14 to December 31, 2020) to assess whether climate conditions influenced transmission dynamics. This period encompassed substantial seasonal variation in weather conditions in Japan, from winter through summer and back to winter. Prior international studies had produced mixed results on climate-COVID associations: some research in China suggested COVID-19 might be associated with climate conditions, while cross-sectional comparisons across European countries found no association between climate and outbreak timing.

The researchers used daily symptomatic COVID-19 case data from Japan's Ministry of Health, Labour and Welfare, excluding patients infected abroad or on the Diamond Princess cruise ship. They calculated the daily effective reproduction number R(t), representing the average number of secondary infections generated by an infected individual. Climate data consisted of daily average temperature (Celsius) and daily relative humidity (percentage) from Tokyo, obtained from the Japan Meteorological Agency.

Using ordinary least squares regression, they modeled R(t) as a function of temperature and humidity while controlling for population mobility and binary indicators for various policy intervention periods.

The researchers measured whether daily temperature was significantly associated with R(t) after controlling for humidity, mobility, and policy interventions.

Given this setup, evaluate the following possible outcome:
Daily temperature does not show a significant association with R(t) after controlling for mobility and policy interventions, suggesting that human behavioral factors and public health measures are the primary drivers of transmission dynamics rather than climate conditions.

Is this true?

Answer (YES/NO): NO